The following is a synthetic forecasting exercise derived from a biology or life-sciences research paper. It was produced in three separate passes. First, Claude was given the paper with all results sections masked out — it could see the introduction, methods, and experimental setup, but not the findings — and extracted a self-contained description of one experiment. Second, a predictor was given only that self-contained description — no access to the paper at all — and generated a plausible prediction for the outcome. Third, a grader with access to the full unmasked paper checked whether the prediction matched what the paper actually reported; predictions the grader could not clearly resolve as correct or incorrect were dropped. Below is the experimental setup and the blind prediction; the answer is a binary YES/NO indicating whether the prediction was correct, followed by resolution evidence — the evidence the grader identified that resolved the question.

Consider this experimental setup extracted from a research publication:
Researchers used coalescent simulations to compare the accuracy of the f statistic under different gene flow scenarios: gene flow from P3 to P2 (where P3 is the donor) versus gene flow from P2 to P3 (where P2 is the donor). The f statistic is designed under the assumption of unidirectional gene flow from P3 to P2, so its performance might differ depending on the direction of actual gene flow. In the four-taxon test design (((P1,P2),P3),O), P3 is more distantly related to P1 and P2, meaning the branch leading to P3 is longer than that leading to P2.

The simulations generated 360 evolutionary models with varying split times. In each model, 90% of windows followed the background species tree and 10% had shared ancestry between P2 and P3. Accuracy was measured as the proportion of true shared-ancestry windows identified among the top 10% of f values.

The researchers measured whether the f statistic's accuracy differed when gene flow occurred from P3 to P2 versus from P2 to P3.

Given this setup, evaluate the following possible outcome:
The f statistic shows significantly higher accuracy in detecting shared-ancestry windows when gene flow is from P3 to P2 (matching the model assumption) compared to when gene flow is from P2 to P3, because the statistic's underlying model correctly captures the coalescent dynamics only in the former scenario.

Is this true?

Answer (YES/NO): YES